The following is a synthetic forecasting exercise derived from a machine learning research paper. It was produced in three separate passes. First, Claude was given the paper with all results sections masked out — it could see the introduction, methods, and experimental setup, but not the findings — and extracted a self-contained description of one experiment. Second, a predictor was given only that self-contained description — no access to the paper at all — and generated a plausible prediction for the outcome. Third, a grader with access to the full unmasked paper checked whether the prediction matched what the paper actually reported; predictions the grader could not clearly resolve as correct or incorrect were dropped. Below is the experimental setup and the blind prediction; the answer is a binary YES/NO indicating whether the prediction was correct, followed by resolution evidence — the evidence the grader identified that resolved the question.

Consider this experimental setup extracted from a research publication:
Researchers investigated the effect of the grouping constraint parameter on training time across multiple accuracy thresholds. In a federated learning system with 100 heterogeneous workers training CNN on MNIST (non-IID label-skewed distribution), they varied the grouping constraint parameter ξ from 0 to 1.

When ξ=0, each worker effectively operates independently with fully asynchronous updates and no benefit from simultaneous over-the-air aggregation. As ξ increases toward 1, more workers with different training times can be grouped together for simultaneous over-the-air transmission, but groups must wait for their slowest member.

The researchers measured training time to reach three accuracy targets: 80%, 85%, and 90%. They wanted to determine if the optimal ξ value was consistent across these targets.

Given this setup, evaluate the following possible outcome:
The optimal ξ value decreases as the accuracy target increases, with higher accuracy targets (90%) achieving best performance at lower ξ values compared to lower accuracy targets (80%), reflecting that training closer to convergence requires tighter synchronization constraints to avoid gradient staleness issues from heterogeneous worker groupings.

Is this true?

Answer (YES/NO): NO